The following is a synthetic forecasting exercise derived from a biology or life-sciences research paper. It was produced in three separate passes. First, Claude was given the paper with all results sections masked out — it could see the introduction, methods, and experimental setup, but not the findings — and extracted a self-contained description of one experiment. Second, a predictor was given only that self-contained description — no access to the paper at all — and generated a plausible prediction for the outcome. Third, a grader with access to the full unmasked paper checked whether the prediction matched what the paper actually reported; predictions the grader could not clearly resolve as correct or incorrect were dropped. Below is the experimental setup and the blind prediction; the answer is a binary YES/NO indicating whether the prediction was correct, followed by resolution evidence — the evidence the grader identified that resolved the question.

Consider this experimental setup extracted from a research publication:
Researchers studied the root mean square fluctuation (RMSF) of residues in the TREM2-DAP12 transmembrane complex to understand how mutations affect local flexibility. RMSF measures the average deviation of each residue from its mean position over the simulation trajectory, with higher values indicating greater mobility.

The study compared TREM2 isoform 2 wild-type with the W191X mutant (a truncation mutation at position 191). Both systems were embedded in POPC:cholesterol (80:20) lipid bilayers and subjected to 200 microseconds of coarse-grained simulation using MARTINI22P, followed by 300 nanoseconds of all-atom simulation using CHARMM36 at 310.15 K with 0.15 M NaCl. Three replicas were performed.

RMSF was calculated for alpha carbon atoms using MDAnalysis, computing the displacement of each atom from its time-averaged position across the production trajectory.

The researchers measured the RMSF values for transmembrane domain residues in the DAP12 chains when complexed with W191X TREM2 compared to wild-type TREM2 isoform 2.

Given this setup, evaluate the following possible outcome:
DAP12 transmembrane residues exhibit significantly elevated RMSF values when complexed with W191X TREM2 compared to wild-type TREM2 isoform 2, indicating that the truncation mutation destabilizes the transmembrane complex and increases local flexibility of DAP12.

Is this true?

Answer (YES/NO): NO